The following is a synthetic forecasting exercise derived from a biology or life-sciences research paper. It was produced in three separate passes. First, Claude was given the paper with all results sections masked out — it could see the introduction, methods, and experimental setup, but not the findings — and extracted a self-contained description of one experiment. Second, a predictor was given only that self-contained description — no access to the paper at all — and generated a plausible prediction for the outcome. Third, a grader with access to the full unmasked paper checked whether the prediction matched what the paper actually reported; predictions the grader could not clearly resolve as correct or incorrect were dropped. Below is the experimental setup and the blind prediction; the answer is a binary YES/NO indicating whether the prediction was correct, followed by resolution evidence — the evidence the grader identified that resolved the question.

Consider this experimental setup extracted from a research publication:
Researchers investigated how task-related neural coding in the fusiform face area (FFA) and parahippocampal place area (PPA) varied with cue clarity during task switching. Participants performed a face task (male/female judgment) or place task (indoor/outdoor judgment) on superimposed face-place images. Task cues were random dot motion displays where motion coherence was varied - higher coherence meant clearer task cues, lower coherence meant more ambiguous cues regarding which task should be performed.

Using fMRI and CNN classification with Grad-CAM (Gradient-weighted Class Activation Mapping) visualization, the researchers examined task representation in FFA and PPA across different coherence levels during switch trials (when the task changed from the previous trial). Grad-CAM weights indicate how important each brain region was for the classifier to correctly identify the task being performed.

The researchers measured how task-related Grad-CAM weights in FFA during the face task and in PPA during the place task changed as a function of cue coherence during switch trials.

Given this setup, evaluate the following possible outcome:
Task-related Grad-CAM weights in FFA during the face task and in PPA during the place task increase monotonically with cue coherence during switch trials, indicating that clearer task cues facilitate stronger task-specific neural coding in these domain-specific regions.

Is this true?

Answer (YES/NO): YES